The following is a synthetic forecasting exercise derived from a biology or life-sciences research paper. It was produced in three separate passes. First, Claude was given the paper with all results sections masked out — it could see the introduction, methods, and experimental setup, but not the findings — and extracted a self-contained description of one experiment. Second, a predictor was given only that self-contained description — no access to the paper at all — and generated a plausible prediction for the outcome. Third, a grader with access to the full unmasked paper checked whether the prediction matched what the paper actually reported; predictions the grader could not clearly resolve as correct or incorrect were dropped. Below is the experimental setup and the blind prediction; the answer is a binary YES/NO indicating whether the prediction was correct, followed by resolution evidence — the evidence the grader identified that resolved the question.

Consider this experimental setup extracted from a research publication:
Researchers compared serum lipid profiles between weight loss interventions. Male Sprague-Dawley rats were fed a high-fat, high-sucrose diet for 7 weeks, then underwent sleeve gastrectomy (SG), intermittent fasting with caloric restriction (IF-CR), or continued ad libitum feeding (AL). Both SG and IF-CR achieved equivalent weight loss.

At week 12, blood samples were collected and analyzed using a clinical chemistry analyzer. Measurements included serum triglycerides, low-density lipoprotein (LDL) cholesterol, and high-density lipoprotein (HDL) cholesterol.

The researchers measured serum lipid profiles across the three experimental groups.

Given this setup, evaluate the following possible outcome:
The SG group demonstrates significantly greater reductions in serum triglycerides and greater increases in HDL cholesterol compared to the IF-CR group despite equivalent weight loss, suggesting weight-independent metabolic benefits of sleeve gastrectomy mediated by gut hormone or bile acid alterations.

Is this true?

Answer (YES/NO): NO